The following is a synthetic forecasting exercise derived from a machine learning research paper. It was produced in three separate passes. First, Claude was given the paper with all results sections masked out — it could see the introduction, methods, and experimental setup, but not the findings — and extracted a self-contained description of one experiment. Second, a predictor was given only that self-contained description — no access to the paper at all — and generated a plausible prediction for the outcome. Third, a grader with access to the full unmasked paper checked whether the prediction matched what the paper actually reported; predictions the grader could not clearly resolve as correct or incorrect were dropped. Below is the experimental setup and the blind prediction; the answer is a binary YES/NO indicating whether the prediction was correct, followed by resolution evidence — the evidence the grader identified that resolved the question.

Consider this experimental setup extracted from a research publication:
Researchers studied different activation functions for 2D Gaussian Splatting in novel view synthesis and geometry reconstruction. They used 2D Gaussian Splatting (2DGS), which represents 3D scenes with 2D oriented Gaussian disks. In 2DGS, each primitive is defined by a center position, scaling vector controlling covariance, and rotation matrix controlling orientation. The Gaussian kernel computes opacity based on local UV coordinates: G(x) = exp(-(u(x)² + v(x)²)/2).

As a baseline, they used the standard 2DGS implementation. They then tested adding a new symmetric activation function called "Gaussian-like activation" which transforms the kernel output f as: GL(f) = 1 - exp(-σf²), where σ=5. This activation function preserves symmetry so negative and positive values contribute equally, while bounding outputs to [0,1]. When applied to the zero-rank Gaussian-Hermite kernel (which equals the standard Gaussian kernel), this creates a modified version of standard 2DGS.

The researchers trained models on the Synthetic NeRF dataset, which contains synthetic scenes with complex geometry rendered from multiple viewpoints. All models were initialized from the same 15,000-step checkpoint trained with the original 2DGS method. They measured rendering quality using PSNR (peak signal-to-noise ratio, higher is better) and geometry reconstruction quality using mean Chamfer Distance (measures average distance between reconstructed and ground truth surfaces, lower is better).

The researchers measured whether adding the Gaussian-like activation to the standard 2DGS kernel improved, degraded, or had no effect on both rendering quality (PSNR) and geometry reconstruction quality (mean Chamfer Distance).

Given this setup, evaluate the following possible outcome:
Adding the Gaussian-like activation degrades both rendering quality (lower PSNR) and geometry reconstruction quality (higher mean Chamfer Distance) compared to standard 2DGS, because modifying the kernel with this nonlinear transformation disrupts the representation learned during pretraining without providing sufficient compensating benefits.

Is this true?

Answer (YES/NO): NO